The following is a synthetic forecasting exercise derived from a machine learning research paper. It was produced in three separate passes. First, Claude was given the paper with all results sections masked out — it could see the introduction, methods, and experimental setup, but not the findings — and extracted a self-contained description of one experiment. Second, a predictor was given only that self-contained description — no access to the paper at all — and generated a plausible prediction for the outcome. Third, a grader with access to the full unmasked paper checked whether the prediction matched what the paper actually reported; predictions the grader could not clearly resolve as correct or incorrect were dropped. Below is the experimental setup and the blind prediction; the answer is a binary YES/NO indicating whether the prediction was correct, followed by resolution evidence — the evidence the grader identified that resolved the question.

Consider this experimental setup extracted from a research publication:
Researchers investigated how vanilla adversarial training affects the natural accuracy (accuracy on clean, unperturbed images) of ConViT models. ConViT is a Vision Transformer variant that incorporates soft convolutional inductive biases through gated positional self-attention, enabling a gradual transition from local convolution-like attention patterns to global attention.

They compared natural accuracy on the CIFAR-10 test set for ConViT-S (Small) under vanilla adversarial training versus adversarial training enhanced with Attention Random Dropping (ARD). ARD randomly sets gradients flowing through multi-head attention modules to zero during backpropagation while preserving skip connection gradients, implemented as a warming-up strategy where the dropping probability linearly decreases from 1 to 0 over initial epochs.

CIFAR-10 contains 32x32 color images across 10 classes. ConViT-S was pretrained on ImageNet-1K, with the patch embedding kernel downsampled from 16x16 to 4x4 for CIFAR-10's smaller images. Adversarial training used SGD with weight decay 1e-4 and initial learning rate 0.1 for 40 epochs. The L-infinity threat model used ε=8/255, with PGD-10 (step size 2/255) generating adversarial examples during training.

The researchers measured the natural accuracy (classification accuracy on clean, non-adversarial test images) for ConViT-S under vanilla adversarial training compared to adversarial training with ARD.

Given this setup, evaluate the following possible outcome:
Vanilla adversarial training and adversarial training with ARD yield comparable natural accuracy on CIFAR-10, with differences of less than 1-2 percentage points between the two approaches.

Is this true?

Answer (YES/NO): NO